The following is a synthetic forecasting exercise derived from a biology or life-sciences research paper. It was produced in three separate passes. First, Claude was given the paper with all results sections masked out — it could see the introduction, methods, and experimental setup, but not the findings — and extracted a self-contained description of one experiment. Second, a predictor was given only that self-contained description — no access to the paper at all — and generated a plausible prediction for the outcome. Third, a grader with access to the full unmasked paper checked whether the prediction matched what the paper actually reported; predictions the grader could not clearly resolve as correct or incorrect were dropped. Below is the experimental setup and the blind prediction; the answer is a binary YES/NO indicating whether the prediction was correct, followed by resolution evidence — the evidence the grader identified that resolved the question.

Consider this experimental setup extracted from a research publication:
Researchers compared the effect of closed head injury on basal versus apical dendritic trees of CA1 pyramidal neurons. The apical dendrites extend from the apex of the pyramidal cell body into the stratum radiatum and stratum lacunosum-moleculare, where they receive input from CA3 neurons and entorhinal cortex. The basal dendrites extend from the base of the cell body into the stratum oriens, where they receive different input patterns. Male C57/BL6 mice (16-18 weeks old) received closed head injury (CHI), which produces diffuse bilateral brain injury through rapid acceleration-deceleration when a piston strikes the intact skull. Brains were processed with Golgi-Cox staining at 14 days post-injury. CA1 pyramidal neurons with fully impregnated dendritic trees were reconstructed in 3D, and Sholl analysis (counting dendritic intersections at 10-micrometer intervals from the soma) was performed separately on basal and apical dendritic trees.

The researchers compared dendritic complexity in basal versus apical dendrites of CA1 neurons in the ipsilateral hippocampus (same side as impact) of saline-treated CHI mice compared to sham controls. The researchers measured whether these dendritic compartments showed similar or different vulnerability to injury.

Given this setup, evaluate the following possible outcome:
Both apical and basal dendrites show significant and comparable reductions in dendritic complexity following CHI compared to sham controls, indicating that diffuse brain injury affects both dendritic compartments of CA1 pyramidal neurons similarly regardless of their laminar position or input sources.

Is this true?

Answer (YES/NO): NO